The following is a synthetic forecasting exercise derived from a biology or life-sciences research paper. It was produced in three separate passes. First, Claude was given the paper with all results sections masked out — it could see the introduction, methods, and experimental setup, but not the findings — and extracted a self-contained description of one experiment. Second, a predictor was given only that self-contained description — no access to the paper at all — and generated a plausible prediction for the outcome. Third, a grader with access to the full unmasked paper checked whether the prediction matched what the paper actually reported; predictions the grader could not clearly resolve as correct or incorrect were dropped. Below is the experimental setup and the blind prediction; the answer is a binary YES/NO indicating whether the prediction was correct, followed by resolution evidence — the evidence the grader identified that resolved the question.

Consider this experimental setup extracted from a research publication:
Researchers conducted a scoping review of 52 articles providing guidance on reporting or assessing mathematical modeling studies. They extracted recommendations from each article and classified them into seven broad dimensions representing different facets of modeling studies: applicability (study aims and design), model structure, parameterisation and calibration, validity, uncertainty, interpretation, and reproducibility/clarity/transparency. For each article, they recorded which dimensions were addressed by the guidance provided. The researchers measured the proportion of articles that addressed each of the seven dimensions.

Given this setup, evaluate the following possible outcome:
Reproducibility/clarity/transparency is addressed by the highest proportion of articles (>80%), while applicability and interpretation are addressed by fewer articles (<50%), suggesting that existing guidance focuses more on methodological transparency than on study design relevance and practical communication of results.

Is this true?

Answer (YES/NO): NO